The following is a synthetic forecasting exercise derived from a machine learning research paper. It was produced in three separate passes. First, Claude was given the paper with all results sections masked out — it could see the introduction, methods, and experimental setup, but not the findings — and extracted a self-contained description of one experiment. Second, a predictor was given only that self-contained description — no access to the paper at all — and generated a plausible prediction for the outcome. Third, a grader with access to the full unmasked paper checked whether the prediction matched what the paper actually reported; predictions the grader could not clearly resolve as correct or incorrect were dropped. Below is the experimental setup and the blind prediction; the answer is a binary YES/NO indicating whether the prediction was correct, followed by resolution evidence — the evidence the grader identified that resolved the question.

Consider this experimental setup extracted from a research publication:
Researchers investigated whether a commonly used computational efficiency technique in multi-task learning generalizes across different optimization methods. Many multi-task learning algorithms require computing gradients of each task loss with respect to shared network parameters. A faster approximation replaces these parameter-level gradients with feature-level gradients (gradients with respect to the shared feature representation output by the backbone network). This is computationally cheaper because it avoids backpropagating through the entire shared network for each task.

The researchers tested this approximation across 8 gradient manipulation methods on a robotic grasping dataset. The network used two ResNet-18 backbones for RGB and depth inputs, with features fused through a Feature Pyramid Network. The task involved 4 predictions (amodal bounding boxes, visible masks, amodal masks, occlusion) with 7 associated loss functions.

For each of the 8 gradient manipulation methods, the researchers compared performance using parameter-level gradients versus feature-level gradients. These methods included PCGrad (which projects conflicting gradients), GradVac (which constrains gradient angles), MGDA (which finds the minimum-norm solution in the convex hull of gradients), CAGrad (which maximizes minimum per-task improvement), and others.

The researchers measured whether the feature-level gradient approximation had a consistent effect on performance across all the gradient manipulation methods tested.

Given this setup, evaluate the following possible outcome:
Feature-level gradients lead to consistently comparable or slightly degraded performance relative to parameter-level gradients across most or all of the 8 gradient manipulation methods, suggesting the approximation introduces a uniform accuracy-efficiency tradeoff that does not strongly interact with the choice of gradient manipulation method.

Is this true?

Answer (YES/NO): NO